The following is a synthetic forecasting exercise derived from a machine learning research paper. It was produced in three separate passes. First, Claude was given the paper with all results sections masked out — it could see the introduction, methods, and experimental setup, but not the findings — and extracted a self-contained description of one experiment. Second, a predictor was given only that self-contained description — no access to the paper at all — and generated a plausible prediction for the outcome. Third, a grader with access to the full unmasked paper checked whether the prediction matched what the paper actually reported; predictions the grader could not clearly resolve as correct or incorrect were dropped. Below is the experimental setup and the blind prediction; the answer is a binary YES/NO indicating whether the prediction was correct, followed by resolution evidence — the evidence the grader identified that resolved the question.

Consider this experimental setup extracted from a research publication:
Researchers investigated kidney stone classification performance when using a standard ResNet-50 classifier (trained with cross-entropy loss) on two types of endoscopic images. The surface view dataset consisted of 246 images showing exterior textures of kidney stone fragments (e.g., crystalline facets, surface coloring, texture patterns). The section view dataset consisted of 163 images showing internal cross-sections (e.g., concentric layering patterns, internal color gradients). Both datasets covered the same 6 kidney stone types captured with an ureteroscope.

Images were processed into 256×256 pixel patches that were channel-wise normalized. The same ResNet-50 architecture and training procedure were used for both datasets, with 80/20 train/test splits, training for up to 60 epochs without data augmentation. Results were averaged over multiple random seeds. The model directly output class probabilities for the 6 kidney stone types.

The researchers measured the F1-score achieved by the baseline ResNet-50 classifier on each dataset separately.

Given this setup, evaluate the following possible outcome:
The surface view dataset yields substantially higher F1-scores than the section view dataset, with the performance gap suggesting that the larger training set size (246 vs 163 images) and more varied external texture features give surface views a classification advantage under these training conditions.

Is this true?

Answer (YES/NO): NO